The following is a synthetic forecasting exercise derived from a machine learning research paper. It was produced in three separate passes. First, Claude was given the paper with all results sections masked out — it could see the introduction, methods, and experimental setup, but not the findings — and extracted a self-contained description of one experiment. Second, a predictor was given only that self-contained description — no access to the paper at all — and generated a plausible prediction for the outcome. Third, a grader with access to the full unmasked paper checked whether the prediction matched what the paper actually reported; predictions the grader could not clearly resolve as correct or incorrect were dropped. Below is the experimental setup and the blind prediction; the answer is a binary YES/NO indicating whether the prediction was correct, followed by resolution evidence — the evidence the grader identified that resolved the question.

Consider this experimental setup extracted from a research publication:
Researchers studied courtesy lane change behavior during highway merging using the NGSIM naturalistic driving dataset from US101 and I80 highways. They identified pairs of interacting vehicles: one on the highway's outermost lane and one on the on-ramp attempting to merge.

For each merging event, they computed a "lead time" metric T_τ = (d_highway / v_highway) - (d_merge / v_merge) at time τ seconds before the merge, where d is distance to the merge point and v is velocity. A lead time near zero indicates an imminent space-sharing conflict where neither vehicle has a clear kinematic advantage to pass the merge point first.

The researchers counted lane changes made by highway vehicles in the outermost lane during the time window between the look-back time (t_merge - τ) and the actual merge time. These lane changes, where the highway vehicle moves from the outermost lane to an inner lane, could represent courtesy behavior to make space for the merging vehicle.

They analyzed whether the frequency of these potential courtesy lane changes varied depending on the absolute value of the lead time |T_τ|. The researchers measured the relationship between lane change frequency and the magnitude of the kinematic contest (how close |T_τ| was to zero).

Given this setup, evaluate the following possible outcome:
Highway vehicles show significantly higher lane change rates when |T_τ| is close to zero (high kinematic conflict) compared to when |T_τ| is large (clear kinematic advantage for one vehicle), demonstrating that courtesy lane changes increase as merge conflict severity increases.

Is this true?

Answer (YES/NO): YES